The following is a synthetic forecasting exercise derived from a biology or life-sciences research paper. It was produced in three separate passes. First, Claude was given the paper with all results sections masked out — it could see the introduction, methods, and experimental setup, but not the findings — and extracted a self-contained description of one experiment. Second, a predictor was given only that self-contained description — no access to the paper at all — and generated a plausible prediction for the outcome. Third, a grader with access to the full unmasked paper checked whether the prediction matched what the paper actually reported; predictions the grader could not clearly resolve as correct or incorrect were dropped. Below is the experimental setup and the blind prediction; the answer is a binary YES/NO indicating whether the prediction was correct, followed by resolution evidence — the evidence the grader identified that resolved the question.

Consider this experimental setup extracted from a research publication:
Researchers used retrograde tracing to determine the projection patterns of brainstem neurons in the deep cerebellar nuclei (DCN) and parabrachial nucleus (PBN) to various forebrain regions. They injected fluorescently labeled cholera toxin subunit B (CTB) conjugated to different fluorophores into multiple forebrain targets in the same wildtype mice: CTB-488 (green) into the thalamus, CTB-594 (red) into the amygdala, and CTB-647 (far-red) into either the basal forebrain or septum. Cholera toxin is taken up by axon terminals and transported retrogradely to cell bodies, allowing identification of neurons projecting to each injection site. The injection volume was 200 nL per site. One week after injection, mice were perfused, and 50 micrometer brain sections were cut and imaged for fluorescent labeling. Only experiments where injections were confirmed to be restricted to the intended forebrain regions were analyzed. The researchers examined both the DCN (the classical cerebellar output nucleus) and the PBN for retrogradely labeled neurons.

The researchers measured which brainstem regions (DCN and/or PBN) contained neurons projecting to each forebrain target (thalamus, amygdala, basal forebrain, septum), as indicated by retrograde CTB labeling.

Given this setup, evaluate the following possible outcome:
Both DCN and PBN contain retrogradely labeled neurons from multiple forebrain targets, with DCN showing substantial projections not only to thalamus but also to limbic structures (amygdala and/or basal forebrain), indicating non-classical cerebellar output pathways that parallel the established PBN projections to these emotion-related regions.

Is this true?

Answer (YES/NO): NO